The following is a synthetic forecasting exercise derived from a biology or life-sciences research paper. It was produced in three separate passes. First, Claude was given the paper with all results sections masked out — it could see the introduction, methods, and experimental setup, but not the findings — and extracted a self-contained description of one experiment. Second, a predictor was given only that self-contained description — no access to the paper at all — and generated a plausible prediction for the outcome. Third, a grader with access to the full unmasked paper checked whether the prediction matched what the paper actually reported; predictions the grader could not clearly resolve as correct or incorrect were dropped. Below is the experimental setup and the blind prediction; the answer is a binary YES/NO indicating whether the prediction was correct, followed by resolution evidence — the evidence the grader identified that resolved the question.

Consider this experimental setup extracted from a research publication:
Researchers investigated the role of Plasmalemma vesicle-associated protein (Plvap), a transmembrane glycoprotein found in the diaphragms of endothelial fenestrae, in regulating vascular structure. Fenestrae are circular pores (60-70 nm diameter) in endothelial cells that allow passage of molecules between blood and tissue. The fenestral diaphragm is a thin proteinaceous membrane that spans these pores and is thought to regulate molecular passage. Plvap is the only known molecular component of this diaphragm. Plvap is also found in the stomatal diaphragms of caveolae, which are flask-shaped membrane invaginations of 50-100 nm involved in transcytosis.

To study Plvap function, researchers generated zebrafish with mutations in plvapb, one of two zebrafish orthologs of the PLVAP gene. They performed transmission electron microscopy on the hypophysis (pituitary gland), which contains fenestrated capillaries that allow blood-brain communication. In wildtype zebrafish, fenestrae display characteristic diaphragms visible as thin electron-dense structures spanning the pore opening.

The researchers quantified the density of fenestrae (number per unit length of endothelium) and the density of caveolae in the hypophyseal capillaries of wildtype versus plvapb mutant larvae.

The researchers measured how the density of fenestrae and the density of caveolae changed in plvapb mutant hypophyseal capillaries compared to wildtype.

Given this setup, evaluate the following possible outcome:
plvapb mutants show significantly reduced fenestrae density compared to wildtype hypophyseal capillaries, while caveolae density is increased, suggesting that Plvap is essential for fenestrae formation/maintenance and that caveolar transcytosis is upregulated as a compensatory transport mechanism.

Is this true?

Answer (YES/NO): NO